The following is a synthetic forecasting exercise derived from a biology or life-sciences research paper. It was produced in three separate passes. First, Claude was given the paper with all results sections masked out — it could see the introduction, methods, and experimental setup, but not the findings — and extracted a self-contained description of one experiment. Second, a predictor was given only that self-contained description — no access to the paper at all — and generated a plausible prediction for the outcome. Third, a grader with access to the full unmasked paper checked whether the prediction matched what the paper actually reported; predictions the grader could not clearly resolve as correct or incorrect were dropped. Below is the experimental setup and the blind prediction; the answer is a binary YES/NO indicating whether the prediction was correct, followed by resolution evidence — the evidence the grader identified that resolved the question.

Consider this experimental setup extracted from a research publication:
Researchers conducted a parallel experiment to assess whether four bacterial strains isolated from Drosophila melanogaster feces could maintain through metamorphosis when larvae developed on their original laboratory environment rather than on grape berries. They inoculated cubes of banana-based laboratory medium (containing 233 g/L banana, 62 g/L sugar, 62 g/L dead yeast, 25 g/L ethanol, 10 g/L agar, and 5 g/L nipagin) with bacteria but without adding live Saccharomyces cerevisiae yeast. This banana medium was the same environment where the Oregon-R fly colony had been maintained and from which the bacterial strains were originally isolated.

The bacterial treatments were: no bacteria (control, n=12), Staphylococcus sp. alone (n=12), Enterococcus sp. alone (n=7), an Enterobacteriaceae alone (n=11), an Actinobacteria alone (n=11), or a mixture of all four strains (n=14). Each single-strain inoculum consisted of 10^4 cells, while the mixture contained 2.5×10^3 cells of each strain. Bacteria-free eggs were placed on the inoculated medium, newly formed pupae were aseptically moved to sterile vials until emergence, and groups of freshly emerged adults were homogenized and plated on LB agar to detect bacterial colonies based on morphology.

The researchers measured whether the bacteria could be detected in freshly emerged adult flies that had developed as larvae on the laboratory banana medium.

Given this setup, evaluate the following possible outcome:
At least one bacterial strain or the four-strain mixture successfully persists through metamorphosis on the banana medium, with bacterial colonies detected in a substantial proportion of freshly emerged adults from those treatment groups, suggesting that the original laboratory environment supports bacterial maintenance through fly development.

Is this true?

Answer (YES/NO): NO